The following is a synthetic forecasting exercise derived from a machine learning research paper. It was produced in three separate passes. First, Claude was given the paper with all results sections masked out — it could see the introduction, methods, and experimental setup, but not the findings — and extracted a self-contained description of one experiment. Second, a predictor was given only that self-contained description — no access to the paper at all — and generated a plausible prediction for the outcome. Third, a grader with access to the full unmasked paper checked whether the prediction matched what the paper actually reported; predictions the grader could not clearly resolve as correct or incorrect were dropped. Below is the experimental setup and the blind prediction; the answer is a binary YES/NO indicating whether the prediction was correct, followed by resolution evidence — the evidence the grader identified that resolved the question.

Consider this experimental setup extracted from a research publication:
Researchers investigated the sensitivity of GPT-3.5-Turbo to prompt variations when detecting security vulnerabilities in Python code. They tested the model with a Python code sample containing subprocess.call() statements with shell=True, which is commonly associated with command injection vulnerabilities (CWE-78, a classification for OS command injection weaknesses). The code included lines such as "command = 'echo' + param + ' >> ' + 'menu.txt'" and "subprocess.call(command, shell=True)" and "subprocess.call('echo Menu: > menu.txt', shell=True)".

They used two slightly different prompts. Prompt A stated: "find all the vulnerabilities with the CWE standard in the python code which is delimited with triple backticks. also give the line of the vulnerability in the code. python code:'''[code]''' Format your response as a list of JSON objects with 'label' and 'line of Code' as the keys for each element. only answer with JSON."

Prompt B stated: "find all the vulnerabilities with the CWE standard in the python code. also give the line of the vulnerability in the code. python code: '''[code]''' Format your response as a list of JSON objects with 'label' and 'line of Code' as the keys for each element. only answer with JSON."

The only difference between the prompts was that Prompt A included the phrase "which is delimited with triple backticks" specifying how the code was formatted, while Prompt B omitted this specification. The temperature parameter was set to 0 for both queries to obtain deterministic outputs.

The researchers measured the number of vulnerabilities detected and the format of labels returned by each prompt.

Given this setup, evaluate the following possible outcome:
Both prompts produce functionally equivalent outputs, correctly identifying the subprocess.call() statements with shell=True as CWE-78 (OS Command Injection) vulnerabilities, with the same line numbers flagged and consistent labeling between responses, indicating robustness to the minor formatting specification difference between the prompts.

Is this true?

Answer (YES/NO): NO